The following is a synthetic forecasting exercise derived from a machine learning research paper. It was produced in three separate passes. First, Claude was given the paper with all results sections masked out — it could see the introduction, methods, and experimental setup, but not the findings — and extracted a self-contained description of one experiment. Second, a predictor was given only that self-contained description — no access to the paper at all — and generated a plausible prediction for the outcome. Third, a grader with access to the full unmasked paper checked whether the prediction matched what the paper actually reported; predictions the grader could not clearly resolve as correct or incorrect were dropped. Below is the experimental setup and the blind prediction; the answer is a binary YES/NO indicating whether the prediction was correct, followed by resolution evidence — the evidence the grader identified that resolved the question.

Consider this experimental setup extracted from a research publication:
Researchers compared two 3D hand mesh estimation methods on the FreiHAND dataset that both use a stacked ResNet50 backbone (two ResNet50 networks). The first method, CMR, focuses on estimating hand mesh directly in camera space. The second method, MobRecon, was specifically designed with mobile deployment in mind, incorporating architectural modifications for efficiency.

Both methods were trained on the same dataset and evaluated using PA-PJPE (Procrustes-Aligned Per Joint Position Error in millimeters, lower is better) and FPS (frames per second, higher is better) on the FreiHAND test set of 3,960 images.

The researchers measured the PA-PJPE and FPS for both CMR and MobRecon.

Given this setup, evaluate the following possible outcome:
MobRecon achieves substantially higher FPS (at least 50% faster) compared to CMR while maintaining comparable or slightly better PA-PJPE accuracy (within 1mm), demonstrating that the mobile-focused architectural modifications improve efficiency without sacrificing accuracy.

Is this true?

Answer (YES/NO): YES